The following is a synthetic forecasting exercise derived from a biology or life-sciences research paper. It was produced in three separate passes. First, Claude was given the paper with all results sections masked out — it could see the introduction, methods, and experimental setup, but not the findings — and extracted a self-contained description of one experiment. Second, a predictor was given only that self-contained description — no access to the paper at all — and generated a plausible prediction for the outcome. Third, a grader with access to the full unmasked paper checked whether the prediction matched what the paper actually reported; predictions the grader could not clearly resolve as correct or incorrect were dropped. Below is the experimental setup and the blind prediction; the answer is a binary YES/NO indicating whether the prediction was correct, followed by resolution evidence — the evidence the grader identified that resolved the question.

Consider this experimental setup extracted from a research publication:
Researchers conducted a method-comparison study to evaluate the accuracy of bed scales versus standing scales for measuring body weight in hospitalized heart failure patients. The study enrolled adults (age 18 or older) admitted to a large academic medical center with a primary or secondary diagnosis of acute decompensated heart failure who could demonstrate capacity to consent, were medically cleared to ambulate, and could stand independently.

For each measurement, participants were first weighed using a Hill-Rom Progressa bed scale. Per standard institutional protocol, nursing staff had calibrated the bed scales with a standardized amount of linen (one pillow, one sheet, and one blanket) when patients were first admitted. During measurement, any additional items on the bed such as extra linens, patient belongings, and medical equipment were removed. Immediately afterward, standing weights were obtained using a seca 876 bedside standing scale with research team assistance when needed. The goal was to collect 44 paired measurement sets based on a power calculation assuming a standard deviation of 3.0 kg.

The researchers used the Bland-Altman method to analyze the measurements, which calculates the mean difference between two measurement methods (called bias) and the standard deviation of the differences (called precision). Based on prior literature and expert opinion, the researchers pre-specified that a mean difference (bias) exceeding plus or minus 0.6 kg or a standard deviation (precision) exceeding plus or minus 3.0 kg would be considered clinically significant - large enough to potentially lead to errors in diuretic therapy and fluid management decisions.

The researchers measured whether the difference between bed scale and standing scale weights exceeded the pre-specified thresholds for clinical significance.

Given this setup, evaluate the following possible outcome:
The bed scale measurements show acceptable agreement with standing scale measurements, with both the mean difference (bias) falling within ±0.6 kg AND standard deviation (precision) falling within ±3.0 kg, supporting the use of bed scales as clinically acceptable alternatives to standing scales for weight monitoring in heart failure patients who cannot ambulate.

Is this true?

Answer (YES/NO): NO